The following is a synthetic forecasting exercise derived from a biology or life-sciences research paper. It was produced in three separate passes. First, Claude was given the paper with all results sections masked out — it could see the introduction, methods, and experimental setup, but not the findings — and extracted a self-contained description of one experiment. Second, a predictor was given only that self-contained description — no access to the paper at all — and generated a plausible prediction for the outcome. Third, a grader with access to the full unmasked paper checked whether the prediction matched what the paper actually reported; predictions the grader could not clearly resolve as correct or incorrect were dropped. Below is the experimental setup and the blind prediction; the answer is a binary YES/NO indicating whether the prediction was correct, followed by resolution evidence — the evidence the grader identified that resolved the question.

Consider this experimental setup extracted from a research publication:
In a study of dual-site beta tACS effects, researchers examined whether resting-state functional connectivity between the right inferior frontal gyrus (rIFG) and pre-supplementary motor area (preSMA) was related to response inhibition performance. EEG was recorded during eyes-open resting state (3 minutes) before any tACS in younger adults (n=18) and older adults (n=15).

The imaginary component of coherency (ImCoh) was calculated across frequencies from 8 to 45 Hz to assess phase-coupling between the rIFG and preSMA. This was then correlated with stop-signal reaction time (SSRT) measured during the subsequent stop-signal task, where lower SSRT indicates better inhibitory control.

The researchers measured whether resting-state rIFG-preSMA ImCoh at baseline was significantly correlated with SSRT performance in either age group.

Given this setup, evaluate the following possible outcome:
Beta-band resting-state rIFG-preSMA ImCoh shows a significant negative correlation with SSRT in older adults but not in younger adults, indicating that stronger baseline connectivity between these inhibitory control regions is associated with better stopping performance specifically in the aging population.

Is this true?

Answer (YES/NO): NO